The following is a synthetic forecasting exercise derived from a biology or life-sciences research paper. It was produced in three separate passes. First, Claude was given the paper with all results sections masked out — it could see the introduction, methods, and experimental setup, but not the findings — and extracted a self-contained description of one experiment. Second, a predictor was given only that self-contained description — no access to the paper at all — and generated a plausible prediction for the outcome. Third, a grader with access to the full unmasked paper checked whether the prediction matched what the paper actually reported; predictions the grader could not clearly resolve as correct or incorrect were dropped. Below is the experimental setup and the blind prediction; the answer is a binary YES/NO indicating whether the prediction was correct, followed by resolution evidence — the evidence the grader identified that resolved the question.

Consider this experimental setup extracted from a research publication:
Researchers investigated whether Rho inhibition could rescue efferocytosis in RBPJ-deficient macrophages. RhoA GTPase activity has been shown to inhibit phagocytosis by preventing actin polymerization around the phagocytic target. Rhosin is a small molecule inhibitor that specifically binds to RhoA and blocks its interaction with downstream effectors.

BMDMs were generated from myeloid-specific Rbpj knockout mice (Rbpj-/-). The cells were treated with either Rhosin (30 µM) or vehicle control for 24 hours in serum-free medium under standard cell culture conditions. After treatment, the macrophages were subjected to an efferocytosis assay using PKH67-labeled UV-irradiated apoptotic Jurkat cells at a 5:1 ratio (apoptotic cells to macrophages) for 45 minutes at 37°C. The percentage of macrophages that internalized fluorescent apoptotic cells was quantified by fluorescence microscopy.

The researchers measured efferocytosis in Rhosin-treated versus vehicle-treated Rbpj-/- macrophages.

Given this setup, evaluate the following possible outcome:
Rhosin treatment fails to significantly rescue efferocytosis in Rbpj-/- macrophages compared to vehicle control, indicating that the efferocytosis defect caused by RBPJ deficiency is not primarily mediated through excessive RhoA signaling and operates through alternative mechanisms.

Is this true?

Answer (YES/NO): NO